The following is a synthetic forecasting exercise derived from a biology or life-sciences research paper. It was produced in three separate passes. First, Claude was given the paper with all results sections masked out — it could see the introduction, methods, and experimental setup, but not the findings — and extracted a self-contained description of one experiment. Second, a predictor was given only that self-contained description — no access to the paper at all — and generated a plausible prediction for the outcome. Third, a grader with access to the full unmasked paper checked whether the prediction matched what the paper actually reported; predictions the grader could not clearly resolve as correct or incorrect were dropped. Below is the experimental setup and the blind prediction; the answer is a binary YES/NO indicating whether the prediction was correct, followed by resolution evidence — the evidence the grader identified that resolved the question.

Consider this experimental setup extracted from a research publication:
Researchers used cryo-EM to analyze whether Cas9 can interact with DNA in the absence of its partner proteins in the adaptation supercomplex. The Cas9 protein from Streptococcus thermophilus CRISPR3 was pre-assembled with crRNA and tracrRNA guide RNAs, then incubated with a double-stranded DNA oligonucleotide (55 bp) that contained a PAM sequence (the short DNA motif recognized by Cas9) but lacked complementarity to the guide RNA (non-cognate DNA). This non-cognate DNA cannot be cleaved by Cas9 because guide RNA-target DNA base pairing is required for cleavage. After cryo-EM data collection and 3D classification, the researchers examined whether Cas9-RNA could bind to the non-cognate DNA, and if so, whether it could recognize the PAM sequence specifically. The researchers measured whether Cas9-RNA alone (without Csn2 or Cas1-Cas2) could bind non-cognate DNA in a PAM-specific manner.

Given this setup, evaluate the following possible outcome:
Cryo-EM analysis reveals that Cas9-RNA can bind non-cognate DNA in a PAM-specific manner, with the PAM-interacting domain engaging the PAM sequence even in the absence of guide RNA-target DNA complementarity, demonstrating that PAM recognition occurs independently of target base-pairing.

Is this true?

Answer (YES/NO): YES